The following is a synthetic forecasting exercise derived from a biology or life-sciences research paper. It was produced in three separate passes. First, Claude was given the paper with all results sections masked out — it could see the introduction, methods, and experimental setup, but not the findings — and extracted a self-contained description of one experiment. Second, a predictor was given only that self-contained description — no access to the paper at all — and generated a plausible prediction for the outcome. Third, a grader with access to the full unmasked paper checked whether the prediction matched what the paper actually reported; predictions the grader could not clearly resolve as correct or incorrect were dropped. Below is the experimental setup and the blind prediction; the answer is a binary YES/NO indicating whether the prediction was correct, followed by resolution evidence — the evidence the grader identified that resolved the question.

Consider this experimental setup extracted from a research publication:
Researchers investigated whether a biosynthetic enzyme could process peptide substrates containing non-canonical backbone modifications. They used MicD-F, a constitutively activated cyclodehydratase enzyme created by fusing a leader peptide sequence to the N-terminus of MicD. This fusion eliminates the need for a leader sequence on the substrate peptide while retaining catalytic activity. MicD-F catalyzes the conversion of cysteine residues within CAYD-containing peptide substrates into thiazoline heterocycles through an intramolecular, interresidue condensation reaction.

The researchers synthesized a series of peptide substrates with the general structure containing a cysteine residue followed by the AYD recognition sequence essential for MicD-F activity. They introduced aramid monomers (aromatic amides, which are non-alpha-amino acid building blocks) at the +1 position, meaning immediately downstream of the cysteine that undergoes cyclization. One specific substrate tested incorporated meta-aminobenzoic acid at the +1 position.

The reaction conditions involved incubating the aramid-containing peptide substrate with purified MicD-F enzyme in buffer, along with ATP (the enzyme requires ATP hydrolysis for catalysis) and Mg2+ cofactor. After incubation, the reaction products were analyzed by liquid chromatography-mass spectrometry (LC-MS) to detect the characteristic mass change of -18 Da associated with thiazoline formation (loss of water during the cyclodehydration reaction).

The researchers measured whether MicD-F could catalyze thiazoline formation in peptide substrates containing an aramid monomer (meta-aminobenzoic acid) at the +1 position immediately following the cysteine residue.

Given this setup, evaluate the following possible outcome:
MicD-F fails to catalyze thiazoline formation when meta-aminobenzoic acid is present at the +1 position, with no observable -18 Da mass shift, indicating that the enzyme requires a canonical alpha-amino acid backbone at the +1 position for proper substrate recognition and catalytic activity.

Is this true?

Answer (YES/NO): NO